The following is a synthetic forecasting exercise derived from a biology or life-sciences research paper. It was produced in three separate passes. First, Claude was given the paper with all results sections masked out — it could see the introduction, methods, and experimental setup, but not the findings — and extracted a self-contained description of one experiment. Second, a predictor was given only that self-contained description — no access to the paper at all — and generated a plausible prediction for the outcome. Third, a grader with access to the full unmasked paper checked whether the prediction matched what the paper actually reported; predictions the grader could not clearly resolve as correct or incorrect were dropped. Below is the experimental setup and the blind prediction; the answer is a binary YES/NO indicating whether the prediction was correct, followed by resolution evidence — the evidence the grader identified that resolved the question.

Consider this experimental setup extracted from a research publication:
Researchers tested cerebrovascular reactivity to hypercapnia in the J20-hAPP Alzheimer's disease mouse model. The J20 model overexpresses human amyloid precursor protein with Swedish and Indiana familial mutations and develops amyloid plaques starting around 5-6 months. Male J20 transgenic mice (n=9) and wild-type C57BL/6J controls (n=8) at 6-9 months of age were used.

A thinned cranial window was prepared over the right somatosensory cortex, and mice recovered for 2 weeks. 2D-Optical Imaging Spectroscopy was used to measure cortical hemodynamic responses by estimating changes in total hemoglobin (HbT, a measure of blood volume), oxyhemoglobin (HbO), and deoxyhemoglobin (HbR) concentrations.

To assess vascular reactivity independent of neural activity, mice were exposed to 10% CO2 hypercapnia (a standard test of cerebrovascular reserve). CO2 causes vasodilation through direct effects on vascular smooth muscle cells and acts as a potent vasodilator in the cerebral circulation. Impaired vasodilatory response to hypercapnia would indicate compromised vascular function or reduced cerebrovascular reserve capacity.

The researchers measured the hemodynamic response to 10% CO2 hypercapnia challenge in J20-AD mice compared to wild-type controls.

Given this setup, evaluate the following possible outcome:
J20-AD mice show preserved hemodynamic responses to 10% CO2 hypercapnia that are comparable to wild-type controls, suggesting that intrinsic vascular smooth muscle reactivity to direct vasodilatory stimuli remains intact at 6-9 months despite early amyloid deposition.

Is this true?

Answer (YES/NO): YES